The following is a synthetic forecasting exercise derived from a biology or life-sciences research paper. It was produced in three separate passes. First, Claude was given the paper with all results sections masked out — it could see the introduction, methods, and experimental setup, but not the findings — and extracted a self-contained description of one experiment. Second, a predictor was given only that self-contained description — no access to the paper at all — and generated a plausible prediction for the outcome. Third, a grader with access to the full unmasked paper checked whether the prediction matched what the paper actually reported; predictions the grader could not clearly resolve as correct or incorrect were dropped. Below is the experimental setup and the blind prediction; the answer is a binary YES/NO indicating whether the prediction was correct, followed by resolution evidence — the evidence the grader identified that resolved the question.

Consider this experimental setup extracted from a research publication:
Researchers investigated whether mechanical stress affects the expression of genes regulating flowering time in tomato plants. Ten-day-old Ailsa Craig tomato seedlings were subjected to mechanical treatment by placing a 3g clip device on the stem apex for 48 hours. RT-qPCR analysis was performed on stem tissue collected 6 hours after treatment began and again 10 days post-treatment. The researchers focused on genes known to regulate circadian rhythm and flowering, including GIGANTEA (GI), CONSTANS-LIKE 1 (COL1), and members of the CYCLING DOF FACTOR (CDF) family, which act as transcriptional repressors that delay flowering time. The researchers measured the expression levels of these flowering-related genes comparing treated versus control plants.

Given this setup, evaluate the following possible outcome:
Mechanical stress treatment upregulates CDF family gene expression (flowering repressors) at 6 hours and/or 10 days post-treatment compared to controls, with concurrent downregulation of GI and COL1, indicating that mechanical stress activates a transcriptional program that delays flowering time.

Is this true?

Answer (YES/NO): NO